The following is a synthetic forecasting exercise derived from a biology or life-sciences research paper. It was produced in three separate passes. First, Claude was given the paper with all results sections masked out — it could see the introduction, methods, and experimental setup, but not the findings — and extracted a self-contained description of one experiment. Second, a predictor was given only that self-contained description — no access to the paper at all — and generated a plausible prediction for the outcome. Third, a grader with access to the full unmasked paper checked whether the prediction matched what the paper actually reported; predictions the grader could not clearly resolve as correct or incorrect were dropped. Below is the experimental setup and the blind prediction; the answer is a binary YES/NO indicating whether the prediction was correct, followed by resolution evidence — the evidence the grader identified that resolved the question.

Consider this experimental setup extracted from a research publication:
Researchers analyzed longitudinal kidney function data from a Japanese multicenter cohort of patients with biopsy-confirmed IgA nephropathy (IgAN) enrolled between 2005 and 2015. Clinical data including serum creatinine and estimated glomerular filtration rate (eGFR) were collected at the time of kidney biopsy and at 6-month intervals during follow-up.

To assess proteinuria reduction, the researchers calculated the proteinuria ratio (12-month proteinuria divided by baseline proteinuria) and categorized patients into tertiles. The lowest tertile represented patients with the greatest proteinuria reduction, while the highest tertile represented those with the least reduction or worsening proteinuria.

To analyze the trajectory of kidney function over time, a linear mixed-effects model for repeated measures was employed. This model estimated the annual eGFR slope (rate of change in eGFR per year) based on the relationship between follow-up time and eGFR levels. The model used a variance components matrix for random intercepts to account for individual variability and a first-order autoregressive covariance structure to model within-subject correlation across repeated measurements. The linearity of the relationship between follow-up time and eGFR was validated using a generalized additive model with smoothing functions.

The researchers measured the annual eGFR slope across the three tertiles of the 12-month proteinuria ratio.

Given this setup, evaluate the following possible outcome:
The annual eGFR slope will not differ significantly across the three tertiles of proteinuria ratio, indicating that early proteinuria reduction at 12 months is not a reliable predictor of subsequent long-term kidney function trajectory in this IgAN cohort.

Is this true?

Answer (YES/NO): NO